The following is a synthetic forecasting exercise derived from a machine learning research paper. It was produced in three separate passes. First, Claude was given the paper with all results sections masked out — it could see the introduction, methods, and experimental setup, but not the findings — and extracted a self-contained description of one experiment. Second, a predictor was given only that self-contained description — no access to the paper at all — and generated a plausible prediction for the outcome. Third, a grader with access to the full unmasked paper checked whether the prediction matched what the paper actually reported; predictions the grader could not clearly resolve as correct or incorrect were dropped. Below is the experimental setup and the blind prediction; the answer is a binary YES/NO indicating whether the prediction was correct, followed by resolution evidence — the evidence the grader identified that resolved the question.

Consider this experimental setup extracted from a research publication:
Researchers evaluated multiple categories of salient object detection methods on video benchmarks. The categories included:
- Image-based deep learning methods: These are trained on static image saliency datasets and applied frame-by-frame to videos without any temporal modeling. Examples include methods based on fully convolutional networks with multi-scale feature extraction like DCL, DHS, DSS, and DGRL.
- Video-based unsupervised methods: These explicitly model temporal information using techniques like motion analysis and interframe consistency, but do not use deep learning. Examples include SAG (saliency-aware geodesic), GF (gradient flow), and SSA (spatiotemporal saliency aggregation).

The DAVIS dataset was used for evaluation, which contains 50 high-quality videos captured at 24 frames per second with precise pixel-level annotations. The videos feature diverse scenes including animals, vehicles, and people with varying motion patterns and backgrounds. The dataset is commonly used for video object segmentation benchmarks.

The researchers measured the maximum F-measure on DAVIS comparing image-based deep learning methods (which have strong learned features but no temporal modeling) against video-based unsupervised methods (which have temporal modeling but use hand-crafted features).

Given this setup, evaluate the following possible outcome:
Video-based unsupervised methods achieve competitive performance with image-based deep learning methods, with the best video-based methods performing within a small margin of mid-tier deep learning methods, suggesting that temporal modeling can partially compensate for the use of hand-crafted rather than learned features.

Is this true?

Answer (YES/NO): NO